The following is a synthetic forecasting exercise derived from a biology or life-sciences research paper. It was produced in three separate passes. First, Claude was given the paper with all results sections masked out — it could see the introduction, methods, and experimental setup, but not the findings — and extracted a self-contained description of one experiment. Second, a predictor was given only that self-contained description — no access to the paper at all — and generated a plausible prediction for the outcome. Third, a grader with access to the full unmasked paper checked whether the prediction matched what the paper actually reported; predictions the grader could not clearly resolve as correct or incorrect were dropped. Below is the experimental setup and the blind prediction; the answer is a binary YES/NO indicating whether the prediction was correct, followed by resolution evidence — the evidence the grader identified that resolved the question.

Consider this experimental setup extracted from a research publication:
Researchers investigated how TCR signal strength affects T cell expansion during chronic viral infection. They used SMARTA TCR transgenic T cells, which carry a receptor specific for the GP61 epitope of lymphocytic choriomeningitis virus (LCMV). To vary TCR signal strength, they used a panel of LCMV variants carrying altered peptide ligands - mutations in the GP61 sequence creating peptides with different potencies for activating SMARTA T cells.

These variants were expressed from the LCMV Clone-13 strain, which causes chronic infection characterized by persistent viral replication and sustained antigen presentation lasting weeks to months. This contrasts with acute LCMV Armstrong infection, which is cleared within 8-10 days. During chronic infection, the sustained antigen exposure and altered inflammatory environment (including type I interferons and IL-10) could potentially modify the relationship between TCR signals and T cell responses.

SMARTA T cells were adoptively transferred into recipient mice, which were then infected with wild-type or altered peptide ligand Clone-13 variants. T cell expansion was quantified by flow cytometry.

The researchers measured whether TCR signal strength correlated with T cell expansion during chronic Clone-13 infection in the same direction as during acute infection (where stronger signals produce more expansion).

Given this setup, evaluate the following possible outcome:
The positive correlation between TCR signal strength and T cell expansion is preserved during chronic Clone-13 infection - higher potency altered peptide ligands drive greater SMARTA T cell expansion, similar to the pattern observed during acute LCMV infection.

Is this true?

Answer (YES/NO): YES